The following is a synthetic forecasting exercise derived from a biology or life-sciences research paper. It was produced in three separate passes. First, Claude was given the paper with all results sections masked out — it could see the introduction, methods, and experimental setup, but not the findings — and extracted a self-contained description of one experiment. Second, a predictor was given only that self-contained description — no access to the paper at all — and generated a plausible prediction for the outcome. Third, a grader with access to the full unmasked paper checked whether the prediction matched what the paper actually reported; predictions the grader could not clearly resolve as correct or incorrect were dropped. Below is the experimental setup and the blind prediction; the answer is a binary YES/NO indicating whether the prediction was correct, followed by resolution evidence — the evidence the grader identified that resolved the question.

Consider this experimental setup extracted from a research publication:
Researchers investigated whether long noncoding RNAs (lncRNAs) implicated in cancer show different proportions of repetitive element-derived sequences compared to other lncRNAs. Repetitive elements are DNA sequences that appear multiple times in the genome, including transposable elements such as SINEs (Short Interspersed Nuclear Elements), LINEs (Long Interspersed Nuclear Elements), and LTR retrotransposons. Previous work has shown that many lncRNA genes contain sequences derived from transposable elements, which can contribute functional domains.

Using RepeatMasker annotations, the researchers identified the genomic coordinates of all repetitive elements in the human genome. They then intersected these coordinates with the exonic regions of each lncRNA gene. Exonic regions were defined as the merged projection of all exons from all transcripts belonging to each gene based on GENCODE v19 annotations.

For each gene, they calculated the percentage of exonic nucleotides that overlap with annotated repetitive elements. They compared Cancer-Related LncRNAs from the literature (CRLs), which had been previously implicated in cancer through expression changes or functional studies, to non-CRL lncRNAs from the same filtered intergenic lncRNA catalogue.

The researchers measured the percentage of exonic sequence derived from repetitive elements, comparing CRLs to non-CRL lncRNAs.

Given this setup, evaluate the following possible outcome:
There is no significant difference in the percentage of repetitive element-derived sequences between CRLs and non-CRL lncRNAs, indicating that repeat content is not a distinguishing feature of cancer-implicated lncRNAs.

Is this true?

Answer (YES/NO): YES